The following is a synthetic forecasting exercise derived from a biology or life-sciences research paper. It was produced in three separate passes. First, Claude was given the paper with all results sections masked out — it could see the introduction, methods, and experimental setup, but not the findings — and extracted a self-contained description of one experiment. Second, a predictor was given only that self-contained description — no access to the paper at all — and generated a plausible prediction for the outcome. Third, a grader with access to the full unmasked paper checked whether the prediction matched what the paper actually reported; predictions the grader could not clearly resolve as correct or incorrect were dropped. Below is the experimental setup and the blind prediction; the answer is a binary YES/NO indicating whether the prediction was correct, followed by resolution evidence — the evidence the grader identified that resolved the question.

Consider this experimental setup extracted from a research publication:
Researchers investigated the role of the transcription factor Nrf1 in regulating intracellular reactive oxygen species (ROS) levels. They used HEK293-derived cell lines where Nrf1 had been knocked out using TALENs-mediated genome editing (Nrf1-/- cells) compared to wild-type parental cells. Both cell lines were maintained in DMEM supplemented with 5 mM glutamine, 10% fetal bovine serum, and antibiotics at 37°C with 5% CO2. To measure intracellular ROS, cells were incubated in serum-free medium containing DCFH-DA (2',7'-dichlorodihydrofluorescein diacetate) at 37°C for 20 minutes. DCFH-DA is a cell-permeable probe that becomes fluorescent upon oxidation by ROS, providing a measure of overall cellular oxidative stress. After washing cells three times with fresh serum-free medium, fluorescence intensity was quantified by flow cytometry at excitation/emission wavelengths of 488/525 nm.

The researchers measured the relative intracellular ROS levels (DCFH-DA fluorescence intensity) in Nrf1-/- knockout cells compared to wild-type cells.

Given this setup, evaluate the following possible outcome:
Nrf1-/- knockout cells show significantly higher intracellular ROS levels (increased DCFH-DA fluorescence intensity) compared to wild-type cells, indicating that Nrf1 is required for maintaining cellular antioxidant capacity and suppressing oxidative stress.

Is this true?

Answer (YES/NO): NO